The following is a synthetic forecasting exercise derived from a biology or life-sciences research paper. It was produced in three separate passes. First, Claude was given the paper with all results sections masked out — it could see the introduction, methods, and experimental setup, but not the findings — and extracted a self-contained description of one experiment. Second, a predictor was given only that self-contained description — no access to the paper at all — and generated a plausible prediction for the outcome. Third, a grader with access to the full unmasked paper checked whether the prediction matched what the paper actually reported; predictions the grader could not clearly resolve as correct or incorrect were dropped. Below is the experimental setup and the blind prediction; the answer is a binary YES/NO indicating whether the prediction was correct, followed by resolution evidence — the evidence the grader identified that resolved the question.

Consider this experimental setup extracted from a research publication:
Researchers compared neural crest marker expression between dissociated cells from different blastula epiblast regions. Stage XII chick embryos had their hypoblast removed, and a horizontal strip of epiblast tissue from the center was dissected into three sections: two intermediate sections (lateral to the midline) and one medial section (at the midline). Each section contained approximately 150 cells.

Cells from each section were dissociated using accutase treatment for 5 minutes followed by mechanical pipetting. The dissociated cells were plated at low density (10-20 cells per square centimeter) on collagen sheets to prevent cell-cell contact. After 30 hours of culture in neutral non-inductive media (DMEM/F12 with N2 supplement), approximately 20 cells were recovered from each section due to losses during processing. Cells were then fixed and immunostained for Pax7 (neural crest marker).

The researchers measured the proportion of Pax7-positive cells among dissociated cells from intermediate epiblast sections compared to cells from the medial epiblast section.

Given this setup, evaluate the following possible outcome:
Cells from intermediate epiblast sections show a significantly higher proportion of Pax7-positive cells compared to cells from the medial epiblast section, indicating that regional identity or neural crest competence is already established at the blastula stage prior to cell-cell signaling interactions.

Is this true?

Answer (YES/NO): YES